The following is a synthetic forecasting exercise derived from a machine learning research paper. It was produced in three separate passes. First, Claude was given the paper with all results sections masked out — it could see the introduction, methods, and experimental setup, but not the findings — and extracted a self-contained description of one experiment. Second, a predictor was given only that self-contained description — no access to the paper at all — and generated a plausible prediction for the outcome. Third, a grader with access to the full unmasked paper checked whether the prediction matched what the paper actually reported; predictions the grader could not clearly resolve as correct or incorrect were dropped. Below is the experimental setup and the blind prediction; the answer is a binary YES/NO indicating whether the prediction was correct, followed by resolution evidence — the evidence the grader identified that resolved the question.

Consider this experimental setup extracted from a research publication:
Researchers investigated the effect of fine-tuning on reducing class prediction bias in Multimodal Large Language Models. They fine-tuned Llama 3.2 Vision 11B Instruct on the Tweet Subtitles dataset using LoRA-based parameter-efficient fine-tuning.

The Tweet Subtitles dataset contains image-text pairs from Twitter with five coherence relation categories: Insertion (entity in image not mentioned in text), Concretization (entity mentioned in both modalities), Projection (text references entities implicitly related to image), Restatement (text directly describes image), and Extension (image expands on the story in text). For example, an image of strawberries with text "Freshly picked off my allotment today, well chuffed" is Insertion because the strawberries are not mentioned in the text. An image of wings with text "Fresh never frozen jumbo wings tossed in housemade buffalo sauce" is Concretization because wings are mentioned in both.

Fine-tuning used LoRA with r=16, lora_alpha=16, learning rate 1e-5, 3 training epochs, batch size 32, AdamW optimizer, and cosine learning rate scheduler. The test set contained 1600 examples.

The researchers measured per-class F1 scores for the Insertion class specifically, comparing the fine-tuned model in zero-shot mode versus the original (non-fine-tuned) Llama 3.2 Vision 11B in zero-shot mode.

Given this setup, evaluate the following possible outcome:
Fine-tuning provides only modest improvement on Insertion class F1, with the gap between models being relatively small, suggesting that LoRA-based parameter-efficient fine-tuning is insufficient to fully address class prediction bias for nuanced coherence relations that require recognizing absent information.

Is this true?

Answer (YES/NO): NO